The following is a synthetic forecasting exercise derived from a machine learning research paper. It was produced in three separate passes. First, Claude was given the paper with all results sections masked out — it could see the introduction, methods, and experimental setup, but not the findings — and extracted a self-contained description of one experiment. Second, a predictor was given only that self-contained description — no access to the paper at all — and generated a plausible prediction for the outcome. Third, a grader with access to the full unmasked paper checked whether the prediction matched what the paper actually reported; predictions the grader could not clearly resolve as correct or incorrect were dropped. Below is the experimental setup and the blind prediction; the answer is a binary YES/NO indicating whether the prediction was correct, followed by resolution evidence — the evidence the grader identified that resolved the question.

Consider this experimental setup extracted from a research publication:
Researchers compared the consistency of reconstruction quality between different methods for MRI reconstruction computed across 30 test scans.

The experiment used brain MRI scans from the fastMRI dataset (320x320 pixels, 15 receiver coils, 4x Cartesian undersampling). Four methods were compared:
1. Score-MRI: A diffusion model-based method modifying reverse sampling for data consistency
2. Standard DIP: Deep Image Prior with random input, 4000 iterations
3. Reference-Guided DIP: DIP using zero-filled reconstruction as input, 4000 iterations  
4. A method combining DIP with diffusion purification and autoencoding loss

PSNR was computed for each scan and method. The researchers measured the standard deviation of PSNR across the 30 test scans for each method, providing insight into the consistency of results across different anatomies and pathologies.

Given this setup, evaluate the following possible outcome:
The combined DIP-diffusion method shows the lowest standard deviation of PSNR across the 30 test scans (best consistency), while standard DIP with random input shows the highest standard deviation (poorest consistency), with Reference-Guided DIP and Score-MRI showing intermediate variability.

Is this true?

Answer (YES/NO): NO